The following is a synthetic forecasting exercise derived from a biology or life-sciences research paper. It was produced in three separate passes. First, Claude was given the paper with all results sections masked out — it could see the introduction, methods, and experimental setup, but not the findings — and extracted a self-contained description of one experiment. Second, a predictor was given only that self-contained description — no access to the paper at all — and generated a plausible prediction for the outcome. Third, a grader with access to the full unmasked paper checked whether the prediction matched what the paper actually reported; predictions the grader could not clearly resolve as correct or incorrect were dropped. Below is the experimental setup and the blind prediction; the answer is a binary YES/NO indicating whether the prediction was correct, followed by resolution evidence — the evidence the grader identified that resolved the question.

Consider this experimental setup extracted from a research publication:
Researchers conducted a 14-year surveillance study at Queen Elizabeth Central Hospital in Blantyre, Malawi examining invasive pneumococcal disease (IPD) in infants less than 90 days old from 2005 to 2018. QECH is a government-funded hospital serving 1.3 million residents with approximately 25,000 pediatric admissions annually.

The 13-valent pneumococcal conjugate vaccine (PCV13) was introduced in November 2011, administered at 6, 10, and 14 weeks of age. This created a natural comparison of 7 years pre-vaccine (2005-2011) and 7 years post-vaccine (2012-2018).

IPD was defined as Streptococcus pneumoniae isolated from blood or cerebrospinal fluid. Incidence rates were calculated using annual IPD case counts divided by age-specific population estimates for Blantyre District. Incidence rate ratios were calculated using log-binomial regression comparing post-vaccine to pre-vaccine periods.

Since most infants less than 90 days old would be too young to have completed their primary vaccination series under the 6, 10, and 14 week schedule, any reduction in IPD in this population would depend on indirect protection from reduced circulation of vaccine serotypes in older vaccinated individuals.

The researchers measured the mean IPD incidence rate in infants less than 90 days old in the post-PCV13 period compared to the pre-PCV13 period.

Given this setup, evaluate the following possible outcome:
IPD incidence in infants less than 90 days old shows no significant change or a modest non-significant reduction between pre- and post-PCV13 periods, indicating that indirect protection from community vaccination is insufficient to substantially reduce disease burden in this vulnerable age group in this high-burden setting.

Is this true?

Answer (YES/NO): NO